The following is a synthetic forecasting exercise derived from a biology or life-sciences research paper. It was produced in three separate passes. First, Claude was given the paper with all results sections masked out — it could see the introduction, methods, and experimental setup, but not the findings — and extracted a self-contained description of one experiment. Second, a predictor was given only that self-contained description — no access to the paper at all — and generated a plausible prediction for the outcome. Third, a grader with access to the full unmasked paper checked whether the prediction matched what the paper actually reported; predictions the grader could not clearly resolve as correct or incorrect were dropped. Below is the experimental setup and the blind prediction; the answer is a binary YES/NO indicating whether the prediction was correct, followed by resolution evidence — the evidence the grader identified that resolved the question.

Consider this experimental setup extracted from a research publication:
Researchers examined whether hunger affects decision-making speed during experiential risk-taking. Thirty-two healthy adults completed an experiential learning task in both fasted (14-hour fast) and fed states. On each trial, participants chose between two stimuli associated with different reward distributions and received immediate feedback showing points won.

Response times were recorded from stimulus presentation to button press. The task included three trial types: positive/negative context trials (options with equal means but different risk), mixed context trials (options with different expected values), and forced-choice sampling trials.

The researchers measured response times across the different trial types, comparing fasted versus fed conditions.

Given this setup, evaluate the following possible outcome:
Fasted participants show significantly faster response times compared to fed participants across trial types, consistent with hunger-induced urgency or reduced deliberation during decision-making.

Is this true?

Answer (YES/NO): NO